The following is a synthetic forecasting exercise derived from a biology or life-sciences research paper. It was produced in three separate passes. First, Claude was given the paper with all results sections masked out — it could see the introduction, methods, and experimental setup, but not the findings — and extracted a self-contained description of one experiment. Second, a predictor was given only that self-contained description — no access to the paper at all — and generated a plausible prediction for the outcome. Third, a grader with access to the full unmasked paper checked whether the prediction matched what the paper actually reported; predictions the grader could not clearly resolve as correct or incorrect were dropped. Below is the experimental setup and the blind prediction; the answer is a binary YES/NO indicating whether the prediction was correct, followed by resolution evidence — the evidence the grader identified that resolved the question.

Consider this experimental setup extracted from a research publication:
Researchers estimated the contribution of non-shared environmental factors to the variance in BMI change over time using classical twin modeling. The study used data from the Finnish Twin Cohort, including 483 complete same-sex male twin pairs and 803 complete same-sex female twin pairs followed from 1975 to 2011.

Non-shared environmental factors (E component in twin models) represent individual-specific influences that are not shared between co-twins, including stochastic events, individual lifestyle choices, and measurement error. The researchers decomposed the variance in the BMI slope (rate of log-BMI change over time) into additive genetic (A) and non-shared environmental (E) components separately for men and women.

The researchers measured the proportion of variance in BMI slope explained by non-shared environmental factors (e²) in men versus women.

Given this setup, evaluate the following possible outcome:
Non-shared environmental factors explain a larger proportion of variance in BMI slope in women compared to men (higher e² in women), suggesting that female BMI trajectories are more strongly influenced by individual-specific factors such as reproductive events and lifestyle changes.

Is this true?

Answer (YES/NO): NO